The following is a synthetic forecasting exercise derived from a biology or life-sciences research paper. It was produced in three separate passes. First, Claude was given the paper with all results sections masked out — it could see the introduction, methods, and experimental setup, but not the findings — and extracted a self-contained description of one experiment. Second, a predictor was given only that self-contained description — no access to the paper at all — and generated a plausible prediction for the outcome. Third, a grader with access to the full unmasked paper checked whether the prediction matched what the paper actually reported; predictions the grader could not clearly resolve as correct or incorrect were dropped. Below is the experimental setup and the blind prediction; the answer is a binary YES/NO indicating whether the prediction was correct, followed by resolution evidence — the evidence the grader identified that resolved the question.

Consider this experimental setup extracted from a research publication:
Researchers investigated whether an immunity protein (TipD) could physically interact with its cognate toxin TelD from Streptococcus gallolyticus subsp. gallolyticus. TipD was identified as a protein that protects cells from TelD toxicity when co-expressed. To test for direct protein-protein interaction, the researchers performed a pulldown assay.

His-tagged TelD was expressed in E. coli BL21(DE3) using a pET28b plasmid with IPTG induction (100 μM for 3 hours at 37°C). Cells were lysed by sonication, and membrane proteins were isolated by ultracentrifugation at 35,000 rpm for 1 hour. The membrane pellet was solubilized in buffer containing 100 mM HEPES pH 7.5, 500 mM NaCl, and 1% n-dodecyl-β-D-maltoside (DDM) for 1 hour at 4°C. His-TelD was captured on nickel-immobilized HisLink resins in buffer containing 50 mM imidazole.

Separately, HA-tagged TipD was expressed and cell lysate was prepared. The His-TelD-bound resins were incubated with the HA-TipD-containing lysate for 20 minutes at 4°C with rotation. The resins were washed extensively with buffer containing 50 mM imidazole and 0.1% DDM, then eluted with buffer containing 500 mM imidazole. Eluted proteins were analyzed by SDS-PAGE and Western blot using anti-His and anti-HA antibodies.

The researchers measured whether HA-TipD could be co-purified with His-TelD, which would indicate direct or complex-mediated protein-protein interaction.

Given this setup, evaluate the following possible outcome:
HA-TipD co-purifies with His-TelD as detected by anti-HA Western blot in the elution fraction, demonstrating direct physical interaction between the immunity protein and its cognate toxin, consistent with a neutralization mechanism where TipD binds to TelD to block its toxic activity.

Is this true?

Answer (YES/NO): YES